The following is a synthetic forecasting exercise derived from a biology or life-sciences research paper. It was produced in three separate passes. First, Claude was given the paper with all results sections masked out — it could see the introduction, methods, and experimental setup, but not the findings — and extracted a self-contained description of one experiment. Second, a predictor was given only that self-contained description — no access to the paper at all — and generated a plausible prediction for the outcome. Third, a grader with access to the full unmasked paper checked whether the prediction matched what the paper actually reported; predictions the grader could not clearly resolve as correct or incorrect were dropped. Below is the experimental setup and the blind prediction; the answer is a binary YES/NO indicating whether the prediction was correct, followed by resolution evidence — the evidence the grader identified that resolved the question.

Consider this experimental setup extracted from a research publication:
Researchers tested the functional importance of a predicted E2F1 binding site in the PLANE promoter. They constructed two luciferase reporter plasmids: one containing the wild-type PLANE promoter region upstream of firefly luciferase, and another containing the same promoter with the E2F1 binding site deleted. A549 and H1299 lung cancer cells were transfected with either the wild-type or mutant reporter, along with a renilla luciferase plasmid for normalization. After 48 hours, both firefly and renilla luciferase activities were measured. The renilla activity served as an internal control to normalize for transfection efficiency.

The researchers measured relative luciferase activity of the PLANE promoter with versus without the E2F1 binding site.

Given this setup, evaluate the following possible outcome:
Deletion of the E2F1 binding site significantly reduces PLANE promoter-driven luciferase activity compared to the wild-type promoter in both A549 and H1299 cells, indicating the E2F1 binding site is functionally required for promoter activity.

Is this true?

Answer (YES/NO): YES